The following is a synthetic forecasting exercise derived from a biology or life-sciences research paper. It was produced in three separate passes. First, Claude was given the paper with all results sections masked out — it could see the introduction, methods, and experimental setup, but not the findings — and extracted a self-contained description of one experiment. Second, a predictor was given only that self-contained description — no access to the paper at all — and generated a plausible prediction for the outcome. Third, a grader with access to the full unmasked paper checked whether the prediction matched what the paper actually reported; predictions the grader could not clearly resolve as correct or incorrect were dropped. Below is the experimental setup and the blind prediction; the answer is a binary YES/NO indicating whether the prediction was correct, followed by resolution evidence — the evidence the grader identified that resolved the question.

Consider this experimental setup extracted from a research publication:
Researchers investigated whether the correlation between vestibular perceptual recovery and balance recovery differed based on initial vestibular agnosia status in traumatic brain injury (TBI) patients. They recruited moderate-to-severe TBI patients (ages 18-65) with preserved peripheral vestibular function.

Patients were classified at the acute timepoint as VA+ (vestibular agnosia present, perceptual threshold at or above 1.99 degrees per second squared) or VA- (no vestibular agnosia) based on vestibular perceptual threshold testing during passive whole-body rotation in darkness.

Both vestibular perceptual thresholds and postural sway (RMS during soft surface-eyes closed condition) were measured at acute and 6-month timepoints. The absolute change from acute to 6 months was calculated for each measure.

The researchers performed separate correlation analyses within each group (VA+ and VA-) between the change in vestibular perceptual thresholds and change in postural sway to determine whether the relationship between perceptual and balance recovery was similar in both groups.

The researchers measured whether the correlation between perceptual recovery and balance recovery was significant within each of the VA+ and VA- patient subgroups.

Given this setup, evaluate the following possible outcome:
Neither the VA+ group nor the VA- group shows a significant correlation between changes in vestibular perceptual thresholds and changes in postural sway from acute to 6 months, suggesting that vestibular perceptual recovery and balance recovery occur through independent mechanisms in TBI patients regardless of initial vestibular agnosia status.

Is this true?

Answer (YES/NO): NO